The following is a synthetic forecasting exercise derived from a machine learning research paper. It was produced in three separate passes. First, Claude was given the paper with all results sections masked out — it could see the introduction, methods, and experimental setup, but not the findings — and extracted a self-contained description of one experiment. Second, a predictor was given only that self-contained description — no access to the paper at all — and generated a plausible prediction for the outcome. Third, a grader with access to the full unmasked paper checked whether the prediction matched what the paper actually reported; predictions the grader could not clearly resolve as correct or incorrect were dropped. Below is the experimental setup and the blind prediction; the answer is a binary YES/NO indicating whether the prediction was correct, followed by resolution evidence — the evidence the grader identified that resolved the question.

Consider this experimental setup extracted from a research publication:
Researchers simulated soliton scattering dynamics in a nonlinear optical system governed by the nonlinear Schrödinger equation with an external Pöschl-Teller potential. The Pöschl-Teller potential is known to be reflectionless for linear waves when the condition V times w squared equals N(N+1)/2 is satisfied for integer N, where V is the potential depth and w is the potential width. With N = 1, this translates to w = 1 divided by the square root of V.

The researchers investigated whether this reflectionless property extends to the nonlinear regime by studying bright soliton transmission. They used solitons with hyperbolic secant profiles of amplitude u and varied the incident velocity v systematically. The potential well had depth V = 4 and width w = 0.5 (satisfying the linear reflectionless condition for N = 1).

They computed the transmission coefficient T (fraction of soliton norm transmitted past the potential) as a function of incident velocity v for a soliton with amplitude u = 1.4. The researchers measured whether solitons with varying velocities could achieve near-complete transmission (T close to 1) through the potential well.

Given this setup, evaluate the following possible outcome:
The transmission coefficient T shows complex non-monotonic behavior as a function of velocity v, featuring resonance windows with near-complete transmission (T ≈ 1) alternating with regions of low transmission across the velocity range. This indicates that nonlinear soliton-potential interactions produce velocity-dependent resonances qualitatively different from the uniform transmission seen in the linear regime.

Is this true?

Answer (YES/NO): NO